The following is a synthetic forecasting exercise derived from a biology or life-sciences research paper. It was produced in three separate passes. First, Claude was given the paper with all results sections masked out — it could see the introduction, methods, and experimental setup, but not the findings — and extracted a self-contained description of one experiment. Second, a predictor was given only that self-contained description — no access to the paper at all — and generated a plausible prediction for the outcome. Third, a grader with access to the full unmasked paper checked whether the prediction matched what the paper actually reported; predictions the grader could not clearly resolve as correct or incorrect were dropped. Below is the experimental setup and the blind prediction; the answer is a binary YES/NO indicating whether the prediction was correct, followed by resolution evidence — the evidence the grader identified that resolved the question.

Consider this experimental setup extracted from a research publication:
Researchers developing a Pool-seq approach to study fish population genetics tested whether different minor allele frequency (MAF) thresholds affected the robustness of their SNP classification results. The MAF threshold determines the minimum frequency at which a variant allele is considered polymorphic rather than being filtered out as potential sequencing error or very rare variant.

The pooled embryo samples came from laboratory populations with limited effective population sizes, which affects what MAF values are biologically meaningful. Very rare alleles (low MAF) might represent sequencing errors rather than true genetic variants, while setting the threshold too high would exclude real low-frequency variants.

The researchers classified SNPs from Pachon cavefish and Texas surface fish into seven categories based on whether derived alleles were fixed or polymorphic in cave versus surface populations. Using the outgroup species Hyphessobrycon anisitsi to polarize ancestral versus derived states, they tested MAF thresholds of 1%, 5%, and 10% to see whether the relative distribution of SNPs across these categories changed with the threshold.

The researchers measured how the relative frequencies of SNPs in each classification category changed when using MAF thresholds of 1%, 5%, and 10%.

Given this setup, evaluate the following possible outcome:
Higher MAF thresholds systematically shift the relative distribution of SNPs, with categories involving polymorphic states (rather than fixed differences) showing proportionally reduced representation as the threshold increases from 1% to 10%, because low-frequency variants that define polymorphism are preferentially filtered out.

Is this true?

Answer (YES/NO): NO